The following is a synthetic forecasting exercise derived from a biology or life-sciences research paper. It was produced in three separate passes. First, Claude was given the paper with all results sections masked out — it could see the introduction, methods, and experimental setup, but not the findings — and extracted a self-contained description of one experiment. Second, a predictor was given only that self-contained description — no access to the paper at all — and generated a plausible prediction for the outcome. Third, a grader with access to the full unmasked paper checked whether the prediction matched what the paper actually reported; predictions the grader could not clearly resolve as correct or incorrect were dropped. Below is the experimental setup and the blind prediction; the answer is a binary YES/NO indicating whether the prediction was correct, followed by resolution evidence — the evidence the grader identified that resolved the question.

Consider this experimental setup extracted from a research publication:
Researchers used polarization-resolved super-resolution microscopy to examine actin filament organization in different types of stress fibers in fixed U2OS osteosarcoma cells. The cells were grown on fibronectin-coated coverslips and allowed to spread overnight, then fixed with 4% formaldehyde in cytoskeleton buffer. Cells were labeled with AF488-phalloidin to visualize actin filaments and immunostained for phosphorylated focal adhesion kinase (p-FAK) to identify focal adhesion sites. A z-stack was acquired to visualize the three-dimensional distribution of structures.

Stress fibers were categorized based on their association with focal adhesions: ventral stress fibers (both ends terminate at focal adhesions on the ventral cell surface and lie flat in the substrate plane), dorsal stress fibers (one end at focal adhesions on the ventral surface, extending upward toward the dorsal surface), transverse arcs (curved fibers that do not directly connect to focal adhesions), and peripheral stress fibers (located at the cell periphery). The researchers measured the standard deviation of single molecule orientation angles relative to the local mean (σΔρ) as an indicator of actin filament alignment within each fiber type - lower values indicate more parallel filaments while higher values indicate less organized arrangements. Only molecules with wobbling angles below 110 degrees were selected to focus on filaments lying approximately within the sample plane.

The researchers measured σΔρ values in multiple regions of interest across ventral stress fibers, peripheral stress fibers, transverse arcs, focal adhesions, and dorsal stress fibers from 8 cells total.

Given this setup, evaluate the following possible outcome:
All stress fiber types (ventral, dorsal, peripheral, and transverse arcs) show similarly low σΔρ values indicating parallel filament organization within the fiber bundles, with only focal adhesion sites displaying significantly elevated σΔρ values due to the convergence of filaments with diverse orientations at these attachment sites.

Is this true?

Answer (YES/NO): NO